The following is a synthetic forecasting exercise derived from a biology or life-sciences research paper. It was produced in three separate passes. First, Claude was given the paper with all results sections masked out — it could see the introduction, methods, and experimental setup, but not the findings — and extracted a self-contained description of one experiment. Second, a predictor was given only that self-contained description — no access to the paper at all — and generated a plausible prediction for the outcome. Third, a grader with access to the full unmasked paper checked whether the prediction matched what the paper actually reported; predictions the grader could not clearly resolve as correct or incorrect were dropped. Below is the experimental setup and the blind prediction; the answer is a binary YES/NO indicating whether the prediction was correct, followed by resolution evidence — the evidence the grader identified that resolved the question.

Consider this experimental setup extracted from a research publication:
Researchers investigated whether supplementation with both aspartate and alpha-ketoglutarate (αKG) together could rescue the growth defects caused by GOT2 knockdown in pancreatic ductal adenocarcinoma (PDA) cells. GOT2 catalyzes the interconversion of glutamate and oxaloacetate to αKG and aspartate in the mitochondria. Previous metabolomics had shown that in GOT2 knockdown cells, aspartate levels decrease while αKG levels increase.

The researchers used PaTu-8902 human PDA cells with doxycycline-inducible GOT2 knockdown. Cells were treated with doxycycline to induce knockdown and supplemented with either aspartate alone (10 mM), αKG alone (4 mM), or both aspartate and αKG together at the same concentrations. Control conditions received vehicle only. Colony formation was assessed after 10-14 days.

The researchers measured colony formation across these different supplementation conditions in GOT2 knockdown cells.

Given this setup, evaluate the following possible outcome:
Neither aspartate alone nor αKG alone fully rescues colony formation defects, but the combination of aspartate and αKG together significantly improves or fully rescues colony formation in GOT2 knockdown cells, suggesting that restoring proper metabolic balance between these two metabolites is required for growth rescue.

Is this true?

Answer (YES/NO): YES